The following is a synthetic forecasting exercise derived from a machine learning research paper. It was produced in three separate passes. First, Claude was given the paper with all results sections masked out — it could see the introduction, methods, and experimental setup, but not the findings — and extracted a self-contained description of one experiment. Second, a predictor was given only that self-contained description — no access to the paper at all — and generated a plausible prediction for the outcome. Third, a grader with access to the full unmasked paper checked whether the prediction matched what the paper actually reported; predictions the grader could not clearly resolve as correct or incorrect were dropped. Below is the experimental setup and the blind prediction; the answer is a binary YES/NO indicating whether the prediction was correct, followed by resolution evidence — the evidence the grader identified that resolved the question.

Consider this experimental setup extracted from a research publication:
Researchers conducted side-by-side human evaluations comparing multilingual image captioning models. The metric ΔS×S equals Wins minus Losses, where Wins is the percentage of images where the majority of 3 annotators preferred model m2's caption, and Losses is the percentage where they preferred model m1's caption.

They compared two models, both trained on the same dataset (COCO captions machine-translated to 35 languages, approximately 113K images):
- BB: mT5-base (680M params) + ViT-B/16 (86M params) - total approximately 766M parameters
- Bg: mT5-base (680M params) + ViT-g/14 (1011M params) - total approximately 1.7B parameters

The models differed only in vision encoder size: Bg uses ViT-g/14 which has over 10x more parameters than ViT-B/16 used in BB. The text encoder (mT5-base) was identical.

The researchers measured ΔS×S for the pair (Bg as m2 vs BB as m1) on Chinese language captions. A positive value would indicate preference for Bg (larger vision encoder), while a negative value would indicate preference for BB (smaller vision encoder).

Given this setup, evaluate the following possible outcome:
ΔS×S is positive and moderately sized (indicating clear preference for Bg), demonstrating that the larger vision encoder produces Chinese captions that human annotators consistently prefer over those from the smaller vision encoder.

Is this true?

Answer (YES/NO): NO